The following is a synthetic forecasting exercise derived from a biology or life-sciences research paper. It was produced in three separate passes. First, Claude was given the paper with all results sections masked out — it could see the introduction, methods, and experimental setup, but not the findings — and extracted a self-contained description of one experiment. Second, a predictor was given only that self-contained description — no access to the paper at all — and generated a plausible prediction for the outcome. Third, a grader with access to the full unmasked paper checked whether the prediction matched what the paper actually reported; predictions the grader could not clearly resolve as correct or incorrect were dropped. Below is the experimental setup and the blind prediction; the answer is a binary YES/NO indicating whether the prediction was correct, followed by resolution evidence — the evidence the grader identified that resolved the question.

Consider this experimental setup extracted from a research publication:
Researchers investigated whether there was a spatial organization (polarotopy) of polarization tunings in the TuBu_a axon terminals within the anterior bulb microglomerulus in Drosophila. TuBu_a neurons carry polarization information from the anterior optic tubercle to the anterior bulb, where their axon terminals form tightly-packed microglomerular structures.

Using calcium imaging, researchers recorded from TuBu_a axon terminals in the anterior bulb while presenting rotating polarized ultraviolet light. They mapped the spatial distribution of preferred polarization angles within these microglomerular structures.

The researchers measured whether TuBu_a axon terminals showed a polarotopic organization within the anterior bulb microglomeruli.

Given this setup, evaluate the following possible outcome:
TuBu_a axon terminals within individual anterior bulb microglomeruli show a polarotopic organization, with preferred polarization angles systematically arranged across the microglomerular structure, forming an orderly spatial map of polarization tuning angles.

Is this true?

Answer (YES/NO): NO